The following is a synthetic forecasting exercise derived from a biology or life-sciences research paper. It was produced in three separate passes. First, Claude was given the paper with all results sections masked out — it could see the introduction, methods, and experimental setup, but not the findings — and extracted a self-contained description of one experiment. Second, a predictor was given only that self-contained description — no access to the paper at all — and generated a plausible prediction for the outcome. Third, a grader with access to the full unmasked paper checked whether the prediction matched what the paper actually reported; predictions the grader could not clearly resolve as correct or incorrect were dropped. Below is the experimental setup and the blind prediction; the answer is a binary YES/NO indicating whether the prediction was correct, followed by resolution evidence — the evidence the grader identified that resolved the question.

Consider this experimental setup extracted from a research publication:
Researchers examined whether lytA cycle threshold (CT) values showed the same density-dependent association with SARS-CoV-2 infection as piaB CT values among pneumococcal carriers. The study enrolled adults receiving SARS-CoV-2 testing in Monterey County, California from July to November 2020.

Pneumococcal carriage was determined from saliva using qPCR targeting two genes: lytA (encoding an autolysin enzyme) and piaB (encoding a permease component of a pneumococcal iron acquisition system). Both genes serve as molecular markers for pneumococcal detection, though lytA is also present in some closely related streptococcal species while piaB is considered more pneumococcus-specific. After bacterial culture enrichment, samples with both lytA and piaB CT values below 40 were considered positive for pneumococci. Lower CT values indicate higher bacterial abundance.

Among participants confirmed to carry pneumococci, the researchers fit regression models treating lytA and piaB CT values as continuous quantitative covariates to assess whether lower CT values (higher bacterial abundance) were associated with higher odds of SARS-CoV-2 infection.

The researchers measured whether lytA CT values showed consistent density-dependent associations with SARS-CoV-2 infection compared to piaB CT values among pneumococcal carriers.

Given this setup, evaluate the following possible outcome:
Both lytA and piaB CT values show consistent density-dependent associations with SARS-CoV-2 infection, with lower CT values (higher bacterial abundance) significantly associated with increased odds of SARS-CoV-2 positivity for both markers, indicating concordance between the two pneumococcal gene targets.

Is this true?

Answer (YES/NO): NO